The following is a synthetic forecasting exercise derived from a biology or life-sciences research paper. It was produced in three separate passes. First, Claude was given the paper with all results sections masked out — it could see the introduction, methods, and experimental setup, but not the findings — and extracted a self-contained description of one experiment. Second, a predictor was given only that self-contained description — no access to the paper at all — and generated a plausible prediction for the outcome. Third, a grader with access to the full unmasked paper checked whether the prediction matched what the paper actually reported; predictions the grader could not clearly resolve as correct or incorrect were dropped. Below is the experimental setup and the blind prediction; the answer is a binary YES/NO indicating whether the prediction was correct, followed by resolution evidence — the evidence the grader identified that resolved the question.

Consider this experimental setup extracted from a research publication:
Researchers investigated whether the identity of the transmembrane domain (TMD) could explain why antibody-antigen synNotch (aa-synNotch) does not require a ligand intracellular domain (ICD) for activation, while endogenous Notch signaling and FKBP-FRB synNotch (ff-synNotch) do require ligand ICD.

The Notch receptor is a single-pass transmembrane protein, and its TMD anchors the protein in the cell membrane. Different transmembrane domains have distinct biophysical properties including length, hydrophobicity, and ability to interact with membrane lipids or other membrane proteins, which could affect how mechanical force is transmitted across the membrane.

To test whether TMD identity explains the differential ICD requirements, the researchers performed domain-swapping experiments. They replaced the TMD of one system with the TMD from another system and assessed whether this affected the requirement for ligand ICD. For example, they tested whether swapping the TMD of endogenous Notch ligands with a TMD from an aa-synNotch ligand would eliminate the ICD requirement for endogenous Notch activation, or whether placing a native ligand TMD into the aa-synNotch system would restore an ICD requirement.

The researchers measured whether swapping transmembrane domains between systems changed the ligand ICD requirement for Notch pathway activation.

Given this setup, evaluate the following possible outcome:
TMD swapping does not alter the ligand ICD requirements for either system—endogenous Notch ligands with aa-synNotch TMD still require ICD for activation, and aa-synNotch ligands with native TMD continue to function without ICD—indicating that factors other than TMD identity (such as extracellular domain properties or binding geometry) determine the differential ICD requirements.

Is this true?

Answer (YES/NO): YES